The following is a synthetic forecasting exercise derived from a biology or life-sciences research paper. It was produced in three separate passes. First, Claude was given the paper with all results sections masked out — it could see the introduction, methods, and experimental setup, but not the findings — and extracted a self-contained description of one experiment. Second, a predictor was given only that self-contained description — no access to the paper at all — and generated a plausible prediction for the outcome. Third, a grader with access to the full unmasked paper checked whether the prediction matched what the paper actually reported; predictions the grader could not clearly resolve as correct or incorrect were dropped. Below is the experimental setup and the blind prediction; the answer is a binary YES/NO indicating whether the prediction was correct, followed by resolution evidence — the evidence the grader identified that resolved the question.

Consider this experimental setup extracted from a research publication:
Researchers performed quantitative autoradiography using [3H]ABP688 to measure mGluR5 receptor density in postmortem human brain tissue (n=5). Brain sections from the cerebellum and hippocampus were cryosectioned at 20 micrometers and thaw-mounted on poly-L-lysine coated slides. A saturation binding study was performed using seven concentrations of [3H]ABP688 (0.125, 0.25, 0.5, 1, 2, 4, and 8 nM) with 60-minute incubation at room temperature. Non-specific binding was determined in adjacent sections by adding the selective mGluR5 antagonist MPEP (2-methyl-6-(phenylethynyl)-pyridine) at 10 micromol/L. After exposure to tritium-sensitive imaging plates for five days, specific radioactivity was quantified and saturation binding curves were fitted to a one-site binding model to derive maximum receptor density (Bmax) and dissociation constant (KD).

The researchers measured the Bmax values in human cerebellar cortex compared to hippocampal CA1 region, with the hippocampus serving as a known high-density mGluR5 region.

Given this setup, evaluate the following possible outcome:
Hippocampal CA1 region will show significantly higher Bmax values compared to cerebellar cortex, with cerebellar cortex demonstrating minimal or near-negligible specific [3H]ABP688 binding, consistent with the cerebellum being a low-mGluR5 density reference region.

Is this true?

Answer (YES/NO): YES